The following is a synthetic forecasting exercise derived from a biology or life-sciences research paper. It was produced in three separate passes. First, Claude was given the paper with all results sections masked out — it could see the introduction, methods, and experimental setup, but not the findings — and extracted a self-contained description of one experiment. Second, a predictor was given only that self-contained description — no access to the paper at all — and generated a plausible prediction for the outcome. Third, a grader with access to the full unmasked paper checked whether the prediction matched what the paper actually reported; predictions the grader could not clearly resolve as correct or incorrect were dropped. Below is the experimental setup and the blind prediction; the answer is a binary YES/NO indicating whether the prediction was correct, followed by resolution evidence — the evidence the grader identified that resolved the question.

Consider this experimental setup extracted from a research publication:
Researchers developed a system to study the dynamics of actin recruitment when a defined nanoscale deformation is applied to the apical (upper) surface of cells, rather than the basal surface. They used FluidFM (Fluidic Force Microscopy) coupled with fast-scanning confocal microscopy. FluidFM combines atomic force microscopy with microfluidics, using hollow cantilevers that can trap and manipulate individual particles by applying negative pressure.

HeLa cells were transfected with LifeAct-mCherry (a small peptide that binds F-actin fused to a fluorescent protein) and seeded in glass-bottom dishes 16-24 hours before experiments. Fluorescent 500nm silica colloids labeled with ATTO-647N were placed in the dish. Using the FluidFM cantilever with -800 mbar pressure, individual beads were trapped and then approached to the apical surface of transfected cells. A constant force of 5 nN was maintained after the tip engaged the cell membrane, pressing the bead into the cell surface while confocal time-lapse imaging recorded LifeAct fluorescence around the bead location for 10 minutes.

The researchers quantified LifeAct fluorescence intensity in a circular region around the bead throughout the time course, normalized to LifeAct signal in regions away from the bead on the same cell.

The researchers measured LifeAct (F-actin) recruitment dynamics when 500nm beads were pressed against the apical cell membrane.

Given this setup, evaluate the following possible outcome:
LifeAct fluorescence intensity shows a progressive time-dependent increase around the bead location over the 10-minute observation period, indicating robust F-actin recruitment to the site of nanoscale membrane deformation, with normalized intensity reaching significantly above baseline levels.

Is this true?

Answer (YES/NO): NO